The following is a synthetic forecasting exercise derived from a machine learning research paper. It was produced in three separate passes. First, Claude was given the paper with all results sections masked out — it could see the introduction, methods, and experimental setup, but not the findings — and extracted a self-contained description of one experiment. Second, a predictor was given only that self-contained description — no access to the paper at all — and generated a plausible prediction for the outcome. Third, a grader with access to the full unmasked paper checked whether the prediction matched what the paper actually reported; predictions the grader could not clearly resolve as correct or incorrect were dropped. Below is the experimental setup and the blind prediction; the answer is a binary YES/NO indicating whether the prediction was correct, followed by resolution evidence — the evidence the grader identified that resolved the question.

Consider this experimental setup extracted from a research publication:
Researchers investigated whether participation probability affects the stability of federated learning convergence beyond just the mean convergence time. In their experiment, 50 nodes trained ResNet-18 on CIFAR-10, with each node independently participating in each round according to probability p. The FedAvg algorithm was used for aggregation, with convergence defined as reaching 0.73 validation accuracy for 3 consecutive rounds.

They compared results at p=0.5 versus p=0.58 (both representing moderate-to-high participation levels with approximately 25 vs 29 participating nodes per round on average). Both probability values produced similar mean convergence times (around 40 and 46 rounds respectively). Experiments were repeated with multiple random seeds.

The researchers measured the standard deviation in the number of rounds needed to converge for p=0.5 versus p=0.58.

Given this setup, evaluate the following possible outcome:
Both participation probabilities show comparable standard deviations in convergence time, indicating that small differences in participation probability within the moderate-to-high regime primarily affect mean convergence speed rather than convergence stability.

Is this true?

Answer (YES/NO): NO